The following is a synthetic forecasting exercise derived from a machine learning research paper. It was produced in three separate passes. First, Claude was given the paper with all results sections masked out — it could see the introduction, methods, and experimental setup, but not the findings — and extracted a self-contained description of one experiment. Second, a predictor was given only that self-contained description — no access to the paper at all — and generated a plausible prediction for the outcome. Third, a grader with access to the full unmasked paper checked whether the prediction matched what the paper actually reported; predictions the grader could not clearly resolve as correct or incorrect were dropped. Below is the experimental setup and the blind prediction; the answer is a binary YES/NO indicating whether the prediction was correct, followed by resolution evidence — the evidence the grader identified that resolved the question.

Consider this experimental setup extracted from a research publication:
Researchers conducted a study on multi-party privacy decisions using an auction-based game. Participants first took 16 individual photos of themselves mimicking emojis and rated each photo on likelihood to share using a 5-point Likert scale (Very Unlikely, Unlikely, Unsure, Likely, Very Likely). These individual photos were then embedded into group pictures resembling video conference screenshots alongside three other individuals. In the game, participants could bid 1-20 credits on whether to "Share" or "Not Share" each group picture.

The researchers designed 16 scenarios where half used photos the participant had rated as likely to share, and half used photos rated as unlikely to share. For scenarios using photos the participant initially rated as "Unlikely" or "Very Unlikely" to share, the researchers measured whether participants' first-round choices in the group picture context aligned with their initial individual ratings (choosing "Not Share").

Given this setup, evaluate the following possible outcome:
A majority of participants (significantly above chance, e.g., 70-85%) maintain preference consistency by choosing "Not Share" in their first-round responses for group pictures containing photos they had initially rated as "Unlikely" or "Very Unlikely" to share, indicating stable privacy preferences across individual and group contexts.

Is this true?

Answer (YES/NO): NO